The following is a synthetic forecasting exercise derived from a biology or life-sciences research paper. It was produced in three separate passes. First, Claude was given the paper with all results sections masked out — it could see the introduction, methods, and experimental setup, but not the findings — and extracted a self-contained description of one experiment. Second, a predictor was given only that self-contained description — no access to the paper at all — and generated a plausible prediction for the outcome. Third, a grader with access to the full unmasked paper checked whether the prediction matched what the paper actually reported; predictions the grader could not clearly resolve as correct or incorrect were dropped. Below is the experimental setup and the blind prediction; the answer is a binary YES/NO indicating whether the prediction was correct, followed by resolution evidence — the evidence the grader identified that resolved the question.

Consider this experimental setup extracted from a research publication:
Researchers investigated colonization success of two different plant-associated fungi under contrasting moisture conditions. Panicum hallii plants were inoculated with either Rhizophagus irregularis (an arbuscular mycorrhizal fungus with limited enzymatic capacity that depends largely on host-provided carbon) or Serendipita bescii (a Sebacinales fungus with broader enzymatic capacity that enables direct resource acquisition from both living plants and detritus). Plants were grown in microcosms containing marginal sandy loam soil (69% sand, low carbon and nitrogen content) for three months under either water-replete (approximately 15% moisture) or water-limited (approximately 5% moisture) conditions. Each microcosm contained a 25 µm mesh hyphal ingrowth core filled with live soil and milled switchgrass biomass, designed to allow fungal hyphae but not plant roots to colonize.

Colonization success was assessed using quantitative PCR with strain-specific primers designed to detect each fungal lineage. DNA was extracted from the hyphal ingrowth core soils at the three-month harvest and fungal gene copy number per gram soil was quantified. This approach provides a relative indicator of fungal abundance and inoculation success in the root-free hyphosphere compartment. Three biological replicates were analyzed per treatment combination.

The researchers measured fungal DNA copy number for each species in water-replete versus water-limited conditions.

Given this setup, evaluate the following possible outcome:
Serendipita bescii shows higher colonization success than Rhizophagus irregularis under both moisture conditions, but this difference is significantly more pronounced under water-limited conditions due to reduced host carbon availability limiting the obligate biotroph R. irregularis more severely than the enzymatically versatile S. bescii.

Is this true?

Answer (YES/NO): NO